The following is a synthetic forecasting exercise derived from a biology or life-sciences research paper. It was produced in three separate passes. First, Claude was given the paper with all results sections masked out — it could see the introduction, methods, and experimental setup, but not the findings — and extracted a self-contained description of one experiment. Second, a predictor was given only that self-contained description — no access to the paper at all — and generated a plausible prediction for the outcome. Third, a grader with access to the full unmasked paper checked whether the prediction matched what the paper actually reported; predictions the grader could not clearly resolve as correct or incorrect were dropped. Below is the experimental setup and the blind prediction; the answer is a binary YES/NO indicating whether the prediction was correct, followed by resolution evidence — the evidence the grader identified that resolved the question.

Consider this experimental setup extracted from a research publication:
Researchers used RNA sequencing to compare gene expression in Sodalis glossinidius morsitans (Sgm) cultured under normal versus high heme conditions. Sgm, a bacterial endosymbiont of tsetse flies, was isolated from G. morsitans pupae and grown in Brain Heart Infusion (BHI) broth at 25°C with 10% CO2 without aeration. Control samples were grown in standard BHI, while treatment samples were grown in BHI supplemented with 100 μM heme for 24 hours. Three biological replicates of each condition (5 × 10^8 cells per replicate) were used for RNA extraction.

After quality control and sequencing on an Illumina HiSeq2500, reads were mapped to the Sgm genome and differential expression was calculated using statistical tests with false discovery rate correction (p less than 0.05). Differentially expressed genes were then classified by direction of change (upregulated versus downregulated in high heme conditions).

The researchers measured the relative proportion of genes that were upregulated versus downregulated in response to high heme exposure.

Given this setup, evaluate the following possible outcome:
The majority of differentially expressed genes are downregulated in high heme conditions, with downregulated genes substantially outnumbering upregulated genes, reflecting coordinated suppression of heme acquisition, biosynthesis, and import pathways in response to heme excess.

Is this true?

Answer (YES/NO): NO